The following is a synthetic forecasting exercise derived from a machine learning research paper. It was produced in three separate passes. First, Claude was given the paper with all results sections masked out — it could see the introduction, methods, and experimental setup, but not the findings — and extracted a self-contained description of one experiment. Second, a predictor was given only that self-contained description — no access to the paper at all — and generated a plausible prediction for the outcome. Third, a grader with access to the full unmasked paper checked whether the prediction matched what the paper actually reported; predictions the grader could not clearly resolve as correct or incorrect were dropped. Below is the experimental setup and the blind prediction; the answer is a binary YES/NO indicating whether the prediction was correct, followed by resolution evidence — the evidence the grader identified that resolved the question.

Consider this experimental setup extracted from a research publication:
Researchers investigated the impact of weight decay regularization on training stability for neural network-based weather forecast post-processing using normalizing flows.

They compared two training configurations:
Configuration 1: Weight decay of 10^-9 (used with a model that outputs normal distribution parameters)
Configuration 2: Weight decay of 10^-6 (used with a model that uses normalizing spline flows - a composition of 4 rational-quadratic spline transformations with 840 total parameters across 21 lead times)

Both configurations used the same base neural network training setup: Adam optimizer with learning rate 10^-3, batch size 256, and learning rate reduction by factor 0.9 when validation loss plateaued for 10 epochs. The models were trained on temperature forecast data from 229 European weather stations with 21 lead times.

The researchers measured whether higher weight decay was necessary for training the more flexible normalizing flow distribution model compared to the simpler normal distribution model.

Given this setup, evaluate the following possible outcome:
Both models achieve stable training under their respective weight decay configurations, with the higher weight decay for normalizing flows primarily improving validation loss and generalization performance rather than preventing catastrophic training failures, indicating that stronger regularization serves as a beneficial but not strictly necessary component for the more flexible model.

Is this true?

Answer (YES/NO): NO